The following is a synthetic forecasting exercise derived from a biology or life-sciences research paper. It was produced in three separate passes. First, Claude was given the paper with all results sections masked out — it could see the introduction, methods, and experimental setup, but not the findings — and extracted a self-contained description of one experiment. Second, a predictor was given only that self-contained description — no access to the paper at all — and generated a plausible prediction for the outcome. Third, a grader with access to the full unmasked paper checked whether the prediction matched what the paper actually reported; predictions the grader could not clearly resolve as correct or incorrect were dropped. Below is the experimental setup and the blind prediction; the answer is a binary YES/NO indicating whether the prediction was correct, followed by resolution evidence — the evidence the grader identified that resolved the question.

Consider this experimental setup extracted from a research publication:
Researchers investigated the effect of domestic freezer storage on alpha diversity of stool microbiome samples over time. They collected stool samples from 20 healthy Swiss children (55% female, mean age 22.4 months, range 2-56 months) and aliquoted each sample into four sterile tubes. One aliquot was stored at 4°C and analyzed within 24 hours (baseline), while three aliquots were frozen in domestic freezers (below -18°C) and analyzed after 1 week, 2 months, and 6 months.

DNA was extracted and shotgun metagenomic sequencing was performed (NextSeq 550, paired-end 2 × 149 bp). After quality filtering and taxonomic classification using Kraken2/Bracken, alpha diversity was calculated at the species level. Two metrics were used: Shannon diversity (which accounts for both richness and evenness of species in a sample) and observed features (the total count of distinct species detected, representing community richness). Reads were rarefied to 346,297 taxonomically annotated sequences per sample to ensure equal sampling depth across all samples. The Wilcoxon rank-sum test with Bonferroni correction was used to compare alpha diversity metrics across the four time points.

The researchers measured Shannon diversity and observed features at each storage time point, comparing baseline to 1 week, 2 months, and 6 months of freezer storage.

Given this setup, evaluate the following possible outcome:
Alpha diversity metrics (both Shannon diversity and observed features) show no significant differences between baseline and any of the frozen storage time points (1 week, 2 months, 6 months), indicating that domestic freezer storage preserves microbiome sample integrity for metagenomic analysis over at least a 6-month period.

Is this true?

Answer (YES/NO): YES